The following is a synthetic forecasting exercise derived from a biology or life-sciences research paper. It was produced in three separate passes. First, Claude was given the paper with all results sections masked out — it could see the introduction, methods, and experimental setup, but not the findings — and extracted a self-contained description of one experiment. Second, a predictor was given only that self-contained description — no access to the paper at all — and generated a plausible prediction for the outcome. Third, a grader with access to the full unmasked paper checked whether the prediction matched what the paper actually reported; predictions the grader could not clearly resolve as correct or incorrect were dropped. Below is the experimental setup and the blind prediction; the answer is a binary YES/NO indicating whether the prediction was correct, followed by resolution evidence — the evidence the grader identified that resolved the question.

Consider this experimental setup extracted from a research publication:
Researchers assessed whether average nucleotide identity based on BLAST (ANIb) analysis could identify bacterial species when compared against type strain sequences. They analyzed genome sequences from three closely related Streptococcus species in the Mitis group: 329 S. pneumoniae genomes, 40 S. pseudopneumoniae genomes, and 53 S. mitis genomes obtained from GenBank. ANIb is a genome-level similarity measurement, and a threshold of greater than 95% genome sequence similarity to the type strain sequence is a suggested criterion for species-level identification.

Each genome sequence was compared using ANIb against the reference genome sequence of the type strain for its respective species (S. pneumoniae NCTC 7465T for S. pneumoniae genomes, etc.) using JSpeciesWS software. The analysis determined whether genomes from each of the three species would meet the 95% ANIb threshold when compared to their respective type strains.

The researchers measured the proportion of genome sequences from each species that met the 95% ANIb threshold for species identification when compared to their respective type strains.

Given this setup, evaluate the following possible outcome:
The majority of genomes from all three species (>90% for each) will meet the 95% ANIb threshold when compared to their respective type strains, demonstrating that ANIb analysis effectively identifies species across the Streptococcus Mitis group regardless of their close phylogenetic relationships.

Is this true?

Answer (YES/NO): NO